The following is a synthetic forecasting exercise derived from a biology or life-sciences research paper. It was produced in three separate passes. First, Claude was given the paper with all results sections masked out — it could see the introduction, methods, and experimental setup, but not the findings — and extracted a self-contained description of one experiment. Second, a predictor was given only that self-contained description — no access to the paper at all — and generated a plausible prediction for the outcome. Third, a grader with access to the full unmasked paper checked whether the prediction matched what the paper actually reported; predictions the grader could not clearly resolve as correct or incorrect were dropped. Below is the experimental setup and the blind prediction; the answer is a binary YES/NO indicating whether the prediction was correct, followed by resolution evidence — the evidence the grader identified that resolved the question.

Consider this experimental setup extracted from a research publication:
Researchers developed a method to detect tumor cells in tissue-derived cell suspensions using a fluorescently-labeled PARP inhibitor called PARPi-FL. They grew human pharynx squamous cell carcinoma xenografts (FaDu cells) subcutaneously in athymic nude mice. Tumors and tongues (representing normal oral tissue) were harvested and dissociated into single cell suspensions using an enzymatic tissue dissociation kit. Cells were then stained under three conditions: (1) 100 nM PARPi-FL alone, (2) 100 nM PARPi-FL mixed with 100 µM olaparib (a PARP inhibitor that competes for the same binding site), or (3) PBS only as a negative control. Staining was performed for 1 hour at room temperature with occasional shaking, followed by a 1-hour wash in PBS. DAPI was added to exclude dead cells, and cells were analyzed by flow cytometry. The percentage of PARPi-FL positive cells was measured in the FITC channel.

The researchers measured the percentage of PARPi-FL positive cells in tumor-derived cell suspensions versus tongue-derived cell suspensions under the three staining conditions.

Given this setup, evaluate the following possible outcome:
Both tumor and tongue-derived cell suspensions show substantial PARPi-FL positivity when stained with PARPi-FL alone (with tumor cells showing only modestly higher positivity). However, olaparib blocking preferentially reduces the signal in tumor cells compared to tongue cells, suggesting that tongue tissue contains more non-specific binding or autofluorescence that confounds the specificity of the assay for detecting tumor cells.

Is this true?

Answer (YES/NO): NO